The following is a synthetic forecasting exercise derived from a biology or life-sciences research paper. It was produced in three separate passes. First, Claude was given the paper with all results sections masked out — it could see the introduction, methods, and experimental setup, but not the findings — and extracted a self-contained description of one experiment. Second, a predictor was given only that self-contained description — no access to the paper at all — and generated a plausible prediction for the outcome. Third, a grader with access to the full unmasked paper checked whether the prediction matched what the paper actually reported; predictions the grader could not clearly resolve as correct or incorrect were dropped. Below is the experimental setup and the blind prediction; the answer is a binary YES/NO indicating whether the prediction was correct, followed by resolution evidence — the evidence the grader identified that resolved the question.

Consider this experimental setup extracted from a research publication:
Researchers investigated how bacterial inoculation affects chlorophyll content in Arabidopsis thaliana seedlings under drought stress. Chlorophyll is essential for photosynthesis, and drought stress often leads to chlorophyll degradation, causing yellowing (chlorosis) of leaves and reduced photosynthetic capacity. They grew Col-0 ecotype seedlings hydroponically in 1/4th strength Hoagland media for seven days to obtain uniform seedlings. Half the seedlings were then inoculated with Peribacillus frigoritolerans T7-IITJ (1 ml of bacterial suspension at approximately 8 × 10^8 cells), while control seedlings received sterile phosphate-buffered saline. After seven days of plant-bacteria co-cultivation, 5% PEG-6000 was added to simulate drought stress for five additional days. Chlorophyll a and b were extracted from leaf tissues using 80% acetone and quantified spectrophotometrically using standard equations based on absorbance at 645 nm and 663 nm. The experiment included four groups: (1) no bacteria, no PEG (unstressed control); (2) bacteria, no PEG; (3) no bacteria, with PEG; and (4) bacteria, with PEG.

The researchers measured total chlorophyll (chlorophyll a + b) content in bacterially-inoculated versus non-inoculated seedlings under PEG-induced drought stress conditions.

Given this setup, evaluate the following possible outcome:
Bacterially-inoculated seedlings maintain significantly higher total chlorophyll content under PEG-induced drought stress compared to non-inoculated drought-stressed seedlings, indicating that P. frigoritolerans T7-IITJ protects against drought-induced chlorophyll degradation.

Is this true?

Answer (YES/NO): YES